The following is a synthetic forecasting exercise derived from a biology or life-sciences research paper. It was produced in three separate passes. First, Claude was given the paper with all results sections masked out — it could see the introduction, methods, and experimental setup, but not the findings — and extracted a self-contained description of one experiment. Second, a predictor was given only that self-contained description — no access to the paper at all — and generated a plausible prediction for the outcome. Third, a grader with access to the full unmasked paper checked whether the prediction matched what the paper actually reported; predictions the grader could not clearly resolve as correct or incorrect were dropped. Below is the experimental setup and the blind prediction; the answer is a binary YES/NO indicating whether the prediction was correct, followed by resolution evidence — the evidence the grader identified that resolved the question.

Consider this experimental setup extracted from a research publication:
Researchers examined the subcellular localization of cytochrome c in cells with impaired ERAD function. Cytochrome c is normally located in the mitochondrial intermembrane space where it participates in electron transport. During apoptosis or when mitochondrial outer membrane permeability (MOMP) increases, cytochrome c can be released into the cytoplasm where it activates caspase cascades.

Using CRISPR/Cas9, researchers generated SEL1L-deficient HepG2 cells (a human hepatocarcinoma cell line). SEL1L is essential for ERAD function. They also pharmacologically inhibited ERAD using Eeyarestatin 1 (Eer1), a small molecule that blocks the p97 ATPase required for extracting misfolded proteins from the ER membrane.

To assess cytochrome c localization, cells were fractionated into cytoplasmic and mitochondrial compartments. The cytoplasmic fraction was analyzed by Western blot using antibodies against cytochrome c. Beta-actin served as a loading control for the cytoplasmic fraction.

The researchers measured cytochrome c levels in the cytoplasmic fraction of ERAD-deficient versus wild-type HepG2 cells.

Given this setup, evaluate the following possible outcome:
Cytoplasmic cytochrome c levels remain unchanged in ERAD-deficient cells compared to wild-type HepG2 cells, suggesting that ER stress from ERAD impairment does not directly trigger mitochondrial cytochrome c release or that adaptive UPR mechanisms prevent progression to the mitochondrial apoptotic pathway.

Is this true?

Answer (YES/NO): NO